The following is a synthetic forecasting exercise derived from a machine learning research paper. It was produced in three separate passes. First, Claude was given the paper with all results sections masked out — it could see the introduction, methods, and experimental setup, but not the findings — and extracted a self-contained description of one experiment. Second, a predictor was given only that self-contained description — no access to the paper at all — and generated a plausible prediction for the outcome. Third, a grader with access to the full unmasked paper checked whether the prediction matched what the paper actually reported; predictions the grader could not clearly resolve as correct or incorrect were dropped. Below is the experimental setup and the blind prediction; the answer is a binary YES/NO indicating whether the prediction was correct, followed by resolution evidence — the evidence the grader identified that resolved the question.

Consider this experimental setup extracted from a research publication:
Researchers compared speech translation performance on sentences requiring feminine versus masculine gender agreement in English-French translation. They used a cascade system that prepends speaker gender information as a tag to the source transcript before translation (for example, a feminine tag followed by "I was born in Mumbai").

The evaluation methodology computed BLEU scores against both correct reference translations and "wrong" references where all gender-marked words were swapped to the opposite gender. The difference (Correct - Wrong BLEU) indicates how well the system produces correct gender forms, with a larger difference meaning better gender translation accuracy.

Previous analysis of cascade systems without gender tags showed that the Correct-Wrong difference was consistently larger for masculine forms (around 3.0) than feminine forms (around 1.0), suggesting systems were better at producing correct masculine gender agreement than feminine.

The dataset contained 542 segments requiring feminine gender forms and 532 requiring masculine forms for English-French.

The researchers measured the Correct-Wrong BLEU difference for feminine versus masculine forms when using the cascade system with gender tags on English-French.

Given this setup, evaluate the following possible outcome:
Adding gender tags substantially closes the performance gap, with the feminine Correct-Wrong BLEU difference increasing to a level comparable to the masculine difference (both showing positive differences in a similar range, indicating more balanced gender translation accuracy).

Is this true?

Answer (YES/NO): YES